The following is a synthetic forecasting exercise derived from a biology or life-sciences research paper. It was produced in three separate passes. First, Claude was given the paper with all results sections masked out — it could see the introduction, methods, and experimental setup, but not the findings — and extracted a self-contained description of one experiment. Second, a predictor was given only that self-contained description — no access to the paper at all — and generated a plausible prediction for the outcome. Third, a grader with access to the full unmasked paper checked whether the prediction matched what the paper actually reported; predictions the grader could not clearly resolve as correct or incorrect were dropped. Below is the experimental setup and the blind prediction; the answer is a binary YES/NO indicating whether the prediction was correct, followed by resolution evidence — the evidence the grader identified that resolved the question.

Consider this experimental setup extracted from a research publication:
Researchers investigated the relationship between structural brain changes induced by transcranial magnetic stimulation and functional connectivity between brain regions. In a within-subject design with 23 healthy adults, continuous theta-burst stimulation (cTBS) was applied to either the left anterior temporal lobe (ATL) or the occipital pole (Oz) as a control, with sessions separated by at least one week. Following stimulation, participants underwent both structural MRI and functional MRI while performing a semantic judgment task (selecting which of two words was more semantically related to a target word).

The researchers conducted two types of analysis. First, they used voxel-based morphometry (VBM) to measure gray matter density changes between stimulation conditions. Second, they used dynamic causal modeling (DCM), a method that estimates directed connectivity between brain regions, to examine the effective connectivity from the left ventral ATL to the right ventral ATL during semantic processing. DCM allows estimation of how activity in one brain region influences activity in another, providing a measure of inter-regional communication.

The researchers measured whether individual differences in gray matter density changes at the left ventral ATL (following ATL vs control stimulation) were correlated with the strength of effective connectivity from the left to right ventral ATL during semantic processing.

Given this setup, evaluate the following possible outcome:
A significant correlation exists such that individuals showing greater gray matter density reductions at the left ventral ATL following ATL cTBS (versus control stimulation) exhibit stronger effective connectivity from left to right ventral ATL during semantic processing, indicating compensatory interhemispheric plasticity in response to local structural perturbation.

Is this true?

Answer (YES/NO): NO